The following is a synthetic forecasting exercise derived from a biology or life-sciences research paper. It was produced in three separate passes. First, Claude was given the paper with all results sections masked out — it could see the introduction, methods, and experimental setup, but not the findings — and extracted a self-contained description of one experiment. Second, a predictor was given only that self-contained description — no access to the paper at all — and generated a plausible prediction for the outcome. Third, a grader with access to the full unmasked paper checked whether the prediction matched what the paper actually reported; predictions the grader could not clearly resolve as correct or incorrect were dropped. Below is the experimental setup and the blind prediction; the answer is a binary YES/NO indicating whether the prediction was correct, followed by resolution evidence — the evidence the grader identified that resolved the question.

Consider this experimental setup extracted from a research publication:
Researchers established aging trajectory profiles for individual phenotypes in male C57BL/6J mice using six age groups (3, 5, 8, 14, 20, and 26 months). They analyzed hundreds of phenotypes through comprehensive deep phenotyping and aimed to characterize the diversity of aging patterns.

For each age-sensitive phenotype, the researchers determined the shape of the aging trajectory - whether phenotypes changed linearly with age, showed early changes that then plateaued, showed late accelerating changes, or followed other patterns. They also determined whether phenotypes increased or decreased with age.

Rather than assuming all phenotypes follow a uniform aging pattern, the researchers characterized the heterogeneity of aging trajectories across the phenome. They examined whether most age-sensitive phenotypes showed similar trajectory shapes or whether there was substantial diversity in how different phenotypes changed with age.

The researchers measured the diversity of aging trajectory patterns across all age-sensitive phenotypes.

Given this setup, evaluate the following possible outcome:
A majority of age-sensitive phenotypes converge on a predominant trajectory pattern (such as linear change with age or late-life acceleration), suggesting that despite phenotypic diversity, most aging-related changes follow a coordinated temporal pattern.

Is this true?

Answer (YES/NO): NO